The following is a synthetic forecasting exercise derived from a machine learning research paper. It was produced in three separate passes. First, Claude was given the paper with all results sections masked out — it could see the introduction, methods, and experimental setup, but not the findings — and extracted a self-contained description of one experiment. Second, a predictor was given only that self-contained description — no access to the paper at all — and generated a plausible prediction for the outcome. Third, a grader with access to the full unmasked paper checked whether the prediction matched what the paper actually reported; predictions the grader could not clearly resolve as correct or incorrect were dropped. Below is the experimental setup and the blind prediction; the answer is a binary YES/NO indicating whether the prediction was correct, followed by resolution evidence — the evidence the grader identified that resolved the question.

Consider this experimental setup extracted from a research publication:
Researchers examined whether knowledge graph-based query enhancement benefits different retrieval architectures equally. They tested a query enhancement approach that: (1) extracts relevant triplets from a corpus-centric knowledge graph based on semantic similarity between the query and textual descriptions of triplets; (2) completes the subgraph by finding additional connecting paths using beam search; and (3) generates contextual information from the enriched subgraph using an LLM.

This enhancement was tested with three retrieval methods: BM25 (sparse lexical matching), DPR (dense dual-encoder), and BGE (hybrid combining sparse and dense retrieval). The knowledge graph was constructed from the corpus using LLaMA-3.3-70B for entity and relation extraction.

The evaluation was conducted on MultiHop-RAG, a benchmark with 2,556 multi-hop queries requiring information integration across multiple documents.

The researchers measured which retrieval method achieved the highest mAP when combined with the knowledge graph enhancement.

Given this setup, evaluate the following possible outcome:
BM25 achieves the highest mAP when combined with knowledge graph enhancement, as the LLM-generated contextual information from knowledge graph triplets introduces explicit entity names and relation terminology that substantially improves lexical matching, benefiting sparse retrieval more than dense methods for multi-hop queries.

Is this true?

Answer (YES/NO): YES